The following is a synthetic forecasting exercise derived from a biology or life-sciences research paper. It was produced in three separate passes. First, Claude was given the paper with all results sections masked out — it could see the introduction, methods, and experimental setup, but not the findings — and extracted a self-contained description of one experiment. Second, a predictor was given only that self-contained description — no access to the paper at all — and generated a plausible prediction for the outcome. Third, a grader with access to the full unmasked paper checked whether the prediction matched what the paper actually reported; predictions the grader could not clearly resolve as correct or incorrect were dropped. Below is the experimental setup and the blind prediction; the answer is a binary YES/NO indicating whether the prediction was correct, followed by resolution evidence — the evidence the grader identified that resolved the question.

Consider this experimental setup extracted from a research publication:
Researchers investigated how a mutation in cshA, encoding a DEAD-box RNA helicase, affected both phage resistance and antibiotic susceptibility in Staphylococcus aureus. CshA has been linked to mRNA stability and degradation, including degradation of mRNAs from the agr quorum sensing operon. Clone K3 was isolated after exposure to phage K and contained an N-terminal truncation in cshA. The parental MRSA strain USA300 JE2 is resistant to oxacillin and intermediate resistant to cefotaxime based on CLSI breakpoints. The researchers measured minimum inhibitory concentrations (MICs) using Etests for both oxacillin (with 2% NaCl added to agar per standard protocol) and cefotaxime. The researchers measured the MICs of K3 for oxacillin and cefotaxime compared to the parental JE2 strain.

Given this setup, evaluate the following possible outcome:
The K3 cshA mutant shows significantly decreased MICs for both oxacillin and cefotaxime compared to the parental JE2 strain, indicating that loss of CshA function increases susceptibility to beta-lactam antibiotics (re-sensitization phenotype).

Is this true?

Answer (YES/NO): YES